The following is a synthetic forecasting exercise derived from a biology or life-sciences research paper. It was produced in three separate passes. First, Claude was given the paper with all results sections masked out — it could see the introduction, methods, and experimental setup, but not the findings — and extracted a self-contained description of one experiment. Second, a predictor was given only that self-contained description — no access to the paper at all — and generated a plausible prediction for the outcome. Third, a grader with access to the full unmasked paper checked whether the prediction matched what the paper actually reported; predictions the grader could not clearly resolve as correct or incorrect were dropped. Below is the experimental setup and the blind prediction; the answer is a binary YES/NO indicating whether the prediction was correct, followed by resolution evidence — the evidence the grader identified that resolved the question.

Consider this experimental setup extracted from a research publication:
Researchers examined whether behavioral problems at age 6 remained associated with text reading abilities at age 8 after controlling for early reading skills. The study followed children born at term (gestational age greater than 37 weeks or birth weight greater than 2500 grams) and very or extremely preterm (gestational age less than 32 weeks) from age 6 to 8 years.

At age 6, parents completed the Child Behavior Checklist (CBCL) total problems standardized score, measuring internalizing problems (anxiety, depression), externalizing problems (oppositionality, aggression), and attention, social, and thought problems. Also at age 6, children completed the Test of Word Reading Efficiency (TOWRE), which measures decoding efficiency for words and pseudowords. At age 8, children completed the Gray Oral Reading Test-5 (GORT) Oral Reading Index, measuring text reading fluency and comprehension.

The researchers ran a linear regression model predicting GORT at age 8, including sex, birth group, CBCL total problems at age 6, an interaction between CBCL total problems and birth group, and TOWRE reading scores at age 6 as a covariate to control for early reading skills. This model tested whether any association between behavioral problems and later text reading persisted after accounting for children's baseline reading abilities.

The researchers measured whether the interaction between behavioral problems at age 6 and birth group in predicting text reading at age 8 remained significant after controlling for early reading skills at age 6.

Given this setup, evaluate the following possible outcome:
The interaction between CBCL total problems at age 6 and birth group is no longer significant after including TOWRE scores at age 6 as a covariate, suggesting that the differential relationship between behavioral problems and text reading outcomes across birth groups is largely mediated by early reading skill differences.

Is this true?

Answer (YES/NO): NO